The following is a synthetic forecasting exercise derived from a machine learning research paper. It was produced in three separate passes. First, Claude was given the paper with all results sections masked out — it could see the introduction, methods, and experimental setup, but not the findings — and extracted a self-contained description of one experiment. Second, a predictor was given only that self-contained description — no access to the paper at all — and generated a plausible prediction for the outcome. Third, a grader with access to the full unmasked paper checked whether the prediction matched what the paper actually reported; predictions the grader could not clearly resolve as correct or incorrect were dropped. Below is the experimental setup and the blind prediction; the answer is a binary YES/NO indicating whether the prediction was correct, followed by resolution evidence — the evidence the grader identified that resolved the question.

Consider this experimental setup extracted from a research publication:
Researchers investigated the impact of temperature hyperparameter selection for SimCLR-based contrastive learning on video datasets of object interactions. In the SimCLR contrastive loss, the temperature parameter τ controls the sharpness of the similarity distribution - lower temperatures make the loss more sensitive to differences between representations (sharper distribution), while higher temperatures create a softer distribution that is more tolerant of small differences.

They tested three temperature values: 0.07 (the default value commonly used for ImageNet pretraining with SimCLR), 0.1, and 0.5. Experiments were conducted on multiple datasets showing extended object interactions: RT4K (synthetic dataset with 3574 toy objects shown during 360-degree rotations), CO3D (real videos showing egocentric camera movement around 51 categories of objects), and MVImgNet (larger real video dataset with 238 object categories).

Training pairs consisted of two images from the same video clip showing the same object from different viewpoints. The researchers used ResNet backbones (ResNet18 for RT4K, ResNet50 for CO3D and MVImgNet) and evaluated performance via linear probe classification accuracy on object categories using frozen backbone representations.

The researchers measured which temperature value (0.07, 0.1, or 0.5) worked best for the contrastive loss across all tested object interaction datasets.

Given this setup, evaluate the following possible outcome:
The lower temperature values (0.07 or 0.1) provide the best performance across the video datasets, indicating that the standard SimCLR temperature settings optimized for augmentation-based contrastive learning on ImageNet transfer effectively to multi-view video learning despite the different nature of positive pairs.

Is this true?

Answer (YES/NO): YES